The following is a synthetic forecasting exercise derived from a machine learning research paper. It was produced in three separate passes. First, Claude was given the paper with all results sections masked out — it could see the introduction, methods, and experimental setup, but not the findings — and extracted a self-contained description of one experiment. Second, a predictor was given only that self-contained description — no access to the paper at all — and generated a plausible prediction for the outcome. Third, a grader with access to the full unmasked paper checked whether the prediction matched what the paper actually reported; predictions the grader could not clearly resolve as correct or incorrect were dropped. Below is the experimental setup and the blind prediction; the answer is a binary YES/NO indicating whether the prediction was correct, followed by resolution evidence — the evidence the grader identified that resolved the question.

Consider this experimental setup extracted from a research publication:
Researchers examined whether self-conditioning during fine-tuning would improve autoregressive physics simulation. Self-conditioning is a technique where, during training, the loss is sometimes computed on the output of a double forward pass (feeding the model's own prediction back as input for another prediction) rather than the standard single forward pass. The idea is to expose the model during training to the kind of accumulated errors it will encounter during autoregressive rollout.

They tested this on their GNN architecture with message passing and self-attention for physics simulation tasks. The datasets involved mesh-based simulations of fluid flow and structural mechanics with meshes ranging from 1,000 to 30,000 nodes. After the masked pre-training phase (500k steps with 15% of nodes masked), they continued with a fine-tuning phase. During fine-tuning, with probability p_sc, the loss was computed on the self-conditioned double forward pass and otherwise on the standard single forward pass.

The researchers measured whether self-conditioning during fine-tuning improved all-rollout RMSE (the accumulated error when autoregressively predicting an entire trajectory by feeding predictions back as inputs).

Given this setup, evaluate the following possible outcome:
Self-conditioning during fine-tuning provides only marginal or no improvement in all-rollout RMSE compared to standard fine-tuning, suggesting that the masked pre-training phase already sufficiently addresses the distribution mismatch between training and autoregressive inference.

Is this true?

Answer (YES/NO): YES